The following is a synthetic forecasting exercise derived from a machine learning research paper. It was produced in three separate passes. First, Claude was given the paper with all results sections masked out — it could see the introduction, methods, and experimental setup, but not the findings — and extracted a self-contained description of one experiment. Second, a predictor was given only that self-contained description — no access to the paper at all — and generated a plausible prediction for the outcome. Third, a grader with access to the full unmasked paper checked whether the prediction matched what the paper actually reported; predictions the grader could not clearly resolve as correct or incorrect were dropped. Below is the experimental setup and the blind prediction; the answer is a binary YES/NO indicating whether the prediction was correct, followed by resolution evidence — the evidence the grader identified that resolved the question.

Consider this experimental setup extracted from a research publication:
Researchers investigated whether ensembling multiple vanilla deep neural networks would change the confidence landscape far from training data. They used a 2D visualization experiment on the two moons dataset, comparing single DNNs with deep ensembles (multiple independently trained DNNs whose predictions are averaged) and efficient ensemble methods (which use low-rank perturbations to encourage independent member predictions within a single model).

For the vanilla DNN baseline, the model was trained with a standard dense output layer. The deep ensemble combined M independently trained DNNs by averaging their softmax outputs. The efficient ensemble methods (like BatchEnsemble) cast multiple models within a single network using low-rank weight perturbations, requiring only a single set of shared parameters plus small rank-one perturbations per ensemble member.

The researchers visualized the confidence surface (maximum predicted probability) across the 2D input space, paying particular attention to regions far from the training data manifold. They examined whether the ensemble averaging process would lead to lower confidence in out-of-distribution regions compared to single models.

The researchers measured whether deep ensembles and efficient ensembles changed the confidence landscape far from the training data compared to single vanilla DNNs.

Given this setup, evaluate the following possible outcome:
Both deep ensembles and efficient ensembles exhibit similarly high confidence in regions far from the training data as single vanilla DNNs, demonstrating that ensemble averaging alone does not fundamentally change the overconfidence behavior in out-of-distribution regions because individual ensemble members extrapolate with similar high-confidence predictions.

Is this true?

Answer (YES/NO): YES